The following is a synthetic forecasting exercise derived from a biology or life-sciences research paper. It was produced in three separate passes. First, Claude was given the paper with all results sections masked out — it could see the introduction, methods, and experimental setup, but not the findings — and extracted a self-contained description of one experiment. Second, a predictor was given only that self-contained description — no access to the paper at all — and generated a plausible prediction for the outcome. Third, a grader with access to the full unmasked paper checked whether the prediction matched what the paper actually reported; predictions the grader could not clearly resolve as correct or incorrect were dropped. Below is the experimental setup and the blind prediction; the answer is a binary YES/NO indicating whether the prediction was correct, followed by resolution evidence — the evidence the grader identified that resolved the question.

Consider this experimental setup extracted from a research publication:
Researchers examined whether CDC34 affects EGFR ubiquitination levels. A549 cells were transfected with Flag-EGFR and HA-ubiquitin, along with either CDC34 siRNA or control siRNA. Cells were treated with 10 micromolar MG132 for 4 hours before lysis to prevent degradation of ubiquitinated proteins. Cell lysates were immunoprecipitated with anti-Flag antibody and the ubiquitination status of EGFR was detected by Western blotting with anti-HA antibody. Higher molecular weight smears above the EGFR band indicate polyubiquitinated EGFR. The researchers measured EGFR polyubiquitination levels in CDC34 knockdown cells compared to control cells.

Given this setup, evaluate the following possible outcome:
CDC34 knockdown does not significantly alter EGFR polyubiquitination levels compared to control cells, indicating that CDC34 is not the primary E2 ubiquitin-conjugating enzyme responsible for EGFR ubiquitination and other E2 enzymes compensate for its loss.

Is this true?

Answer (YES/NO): NO